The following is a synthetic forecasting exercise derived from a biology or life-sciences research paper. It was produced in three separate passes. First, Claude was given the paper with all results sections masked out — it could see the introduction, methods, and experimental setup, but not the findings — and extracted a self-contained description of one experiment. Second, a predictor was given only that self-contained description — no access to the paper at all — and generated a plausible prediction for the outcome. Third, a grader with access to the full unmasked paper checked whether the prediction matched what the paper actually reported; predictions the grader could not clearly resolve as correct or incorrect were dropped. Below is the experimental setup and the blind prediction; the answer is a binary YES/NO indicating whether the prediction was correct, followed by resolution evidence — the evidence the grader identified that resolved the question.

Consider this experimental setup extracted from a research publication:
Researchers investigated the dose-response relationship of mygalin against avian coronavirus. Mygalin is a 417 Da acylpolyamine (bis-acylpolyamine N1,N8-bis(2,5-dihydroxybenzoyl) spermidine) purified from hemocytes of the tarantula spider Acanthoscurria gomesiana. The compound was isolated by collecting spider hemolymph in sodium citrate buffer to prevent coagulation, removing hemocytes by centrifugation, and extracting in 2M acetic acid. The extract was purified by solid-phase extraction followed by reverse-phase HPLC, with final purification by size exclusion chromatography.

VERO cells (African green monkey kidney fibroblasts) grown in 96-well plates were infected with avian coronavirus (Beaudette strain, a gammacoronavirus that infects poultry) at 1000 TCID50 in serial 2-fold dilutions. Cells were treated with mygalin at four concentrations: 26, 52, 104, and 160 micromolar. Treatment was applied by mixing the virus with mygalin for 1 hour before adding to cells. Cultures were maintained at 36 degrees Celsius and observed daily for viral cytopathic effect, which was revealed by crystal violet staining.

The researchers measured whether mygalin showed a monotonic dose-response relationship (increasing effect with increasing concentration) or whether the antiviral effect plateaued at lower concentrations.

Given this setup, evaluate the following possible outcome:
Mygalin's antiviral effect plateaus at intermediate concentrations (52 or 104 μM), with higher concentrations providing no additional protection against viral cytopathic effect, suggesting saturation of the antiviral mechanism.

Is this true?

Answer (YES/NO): NO